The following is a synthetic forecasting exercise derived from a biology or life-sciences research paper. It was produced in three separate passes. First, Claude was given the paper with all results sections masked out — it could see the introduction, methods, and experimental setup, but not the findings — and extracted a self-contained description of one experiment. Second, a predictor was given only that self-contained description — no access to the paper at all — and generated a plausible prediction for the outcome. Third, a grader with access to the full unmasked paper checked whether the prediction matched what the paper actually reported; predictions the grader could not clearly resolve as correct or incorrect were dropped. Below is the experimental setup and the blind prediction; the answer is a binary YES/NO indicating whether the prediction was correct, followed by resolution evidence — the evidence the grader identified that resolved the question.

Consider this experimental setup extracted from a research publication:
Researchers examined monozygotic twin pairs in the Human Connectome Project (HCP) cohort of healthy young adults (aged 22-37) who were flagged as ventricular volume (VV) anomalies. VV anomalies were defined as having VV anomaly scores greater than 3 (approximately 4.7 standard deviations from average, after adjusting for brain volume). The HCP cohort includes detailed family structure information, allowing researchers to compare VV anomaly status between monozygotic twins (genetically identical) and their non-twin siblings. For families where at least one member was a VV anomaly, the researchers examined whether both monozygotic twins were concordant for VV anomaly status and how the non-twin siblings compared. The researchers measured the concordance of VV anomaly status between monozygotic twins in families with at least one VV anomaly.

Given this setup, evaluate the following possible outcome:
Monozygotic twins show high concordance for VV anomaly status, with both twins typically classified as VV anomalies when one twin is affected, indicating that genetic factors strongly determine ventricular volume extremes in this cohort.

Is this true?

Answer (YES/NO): NO